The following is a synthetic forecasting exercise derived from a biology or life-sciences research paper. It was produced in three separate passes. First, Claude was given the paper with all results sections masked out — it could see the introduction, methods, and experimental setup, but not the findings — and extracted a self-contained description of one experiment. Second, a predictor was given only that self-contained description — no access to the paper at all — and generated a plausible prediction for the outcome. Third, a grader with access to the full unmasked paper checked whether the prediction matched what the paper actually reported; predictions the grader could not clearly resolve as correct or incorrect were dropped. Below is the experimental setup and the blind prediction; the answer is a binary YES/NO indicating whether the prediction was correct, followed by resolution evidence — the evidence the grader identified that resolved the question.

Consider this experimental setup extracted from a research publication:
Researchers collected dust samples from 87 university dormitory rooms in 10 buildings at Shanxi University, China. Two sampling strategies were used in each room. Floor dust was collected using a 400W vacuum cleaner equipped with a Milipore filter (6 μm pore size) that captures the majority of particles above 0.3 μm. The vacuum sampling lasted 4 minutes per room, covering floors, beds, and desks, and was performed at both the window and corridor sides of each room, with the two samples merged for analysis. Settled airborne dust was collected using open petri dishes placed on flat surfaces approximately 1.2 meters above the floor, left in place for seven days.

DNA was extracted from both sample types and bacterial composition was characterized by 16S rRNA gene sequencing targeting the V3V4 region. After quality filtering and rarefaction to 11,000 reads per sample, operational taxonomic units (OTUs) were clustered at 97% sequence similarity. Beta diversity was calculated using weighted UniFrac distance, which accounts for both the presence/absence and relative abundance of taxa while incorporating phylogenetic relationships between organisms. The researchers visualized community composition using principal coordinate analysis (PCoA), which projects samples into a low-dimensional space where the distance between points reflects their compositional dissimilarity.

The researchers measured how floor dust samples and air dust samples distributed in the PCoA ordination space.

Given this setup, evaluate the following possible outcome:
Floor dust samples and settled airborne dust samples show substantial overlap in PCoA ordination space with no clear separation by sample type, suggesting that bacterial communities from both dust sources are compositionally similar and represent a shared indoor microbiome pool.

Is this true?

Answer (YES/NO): NO